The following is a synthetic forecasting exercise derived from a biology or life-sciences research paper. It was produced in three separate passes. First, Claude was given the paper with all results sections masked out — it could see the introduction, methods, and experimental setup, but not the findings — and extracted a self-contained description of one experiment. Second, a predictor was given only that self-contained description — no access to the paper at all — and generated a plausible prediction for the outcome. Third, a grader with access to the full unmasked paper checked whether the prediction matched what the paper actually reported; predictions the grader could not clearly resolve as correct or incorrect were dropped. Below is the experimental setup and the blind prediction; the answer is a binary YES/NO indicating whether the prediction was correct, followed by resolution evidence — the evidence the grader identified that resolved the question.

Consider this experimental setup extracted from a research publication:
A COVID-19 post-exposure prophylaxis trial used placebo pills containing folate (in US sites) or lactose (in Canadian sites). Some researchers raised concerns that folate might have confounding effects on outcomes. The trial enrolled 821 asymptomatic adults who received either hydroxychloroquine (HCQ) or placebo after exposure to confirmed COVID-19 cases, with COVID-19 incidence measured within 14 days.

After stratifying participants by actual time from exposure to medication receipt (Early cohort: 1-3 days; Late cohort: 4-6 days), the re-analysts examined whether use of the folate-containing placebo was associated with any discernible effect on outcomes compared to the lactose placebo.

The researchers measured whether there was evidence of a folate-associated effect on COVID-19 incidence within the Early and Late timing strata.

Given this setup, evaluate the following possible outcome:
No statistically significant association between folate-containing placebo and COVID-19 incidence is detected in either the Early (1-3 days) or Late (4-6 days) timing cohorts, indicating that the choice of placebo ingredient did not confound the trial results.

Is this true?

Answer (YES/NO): YES